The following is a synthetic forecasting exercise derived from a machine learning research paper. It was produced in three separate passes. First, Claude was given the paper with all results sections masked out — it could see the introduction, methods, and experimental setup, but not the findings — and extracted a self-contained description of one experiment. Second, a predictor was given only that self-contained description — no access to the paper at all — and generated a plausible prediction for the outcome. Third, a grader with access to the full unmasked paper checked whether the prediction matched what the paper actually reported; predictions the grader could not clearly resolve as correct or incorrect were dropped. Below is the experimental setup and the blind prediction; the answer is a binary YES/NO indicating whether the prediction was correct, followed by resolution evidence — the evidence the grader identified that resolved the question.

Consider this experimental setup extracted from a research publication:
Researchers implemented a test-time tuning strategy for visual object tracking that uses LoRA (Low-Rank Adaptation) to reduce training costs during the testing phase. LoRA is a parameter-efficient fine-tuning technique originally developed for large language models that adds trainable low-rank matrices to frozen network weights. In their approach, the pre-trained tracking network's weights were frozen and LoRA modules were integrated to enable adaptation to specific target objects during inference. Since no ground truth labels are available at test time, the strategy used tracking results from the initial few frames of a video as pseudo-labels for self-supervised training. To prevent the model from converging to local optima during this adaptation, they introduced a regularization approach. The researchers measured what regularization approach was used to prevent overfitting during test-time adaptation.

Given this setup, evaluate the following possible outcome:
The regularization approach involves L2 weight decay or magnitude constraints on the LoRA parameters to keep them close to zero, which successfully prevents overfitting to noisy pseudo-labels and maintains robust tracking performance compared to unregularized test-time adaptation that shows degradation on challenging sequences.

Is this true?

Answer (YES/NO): NO